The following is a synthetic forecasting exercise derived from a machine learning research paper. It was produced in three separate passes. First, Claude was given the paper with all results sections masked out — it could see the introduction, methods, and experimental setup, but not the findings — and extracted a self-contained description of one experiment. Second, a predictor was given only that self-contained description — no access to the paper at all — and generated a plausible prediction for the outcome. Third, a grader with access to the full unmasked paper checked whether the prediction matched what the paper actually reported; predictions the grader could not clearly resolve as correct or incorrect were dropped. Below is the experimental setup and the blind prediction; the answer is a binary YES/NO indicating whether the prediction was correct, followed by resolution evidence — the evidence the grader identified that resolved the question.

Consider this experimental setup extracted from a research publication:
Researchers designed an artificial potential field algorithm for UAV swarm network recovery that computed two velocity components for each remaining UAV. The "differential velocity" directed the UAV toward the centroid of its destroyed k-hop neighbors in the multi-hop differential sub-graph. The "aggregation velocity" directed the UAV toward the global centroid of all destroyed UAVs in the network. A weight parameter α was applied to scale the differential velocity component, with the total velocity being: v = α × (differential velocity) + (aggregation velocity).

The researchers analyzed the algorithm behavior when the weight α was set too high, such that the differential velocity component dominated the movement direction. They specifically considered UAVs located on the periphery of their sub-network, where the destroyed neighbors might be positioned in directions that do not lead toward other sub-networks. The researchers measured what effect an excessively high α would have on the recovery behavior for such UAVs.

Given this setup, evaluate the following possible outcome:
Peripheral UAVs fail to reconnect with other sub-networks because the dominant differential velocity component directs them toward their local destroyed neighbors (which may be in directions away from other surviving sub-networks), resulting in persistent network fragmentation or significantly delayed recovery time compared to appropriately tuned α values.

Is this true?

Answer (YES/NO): YES